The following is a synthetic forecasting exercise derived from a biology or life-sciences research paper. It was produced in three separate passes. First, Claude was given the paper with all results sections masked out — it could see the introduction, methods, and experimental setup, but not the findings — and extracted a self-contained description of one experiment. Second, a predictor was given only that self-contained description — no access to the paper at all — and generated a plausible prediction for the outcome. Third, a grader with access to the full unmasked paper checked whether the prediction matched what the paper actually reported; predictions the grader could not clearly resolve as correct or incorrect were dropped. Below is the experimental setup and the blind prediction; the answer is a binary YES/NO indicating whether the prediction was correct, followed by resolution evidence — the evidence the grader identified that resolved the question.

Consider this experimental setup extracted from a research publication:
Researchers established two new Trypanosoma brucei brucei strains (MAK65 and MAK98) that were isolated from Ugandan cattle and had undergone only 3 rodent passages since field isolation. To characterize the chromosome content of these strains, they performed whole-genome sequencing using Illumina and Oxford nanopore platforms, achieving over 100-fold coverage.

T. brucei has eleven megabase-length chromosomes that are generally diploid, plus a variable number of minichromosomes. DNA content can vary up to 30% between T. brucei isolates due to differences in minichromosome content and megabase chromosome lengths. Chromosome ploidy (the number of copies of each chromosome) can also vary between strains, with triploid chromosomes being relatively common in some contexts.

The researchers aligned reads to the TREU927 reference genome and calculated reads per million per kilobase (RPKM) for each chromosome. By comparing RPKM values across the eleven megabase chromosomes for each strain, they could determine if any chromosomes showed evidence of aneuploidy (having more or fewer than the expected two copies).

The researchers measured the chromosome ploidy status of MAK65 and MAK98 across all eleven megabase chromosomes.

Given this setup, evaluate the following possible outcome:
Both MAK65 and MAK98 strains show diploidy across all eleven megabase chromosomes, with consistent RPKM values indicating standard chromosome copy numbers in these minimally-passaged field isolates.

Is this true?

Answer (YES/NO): NO